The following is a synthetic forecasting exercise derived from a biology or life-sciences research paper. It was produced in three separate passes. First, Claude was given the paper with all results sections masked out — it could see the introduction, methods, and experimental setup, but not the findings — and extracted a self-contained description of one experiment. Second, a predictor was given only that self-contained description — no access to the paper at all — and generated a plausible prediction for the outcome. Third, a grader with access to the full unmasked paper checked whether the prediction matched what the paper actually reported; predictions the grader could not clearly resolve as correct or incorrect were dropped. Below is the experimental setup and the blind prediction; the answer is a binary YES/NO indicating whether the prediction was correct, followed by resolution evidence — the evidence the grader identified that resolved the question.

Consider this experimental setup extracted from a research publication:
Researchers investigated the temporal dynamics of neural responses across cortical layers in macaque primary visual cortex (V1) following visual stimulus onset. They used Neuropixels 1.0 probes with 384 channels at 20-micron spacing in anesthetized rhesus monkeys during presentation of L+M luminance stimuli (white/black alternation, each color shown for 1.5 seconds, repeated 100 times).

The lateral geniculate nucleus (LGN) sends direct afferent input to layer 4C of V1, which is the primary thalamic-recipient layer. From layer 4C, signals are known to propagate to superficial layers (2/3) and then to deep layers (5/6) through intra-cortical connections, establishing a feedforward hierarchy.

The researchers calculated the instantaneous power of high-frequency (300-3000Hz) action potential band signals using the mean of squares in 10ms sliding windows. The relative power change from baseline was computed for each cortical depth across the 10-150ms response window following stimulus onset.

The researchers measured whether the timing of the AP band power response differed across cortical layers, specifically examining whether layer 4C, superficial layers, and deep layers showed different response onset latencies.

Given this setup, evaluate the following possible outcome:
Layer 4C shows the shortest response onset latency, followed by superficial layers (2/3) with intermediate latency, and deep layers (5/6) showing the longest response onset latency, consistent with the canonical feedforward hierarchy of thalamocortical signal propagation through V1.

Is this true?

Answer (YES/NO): NO